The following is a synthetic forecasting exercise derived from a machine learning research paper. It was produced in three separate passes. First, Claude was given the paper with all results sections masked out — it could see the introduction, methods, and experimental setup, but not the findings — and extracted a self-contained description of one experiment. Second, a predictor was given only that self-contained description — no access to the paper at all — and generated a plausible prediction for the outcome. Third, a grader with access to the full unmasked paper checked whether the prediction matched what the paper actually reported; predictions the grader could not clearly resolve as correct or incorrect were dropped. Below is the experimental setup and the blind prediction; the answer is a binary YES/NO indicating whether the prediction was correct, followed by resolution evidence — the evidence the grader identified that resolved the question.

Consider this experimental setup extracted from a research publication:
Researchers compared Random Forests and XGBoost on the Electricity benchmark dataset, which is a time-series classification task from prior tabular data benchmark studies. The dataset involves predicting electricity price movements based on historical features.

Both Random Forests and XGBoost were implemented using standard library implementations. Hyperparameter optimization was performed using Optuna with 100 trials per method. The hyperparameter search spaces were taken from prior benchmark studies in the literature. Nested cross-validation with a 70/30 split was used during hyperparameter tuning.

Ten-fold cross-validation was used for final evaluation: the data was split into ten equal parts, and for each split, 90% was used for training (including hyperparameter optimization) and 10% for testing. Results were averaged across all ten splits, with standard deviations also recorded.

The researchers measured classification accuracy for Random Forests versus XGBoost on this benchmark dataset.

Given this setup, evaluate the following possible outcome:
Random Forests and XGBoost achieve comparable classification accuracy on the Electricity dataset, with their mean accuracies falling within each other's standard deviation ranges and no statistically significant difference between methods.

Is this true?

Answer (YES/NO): NO